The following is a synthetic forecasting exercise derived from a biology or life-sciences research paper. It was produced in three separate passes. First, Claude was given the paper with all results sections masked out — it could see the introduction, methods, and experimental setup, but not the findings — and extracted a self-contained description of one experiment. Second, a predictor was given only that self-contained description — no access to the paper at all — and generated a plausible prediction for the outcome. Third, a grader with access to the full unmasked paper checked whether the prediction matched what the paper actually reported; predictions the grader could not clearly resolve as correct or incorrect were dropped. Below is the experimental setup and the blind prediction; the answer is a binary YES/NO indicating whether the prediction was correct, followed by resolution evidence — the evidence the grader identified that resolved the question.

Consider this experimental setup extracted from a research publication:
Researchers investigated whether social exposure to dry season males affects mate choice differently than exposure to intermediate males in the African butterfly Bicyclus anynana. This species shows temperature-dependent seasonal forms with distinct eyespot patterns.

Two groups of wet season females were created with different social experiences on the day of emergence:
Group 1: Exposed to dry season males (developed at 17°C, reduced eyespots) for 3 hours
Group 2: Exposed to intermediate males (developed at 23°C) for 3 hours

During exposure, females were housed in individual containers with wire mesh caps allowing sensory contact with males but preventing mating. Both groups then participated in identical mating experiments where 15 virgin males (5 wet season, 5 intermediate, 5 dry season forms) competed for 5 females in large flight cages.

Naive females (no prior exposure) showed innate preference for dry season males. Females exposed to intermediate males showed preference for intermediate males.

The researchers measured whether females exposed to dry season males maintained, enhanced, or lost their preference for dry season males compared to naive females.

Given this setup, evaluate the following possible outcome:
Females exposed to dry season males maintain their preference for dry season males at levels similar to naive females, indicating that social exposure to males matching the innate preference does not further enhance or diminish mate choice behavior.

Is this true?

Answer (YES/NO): NO